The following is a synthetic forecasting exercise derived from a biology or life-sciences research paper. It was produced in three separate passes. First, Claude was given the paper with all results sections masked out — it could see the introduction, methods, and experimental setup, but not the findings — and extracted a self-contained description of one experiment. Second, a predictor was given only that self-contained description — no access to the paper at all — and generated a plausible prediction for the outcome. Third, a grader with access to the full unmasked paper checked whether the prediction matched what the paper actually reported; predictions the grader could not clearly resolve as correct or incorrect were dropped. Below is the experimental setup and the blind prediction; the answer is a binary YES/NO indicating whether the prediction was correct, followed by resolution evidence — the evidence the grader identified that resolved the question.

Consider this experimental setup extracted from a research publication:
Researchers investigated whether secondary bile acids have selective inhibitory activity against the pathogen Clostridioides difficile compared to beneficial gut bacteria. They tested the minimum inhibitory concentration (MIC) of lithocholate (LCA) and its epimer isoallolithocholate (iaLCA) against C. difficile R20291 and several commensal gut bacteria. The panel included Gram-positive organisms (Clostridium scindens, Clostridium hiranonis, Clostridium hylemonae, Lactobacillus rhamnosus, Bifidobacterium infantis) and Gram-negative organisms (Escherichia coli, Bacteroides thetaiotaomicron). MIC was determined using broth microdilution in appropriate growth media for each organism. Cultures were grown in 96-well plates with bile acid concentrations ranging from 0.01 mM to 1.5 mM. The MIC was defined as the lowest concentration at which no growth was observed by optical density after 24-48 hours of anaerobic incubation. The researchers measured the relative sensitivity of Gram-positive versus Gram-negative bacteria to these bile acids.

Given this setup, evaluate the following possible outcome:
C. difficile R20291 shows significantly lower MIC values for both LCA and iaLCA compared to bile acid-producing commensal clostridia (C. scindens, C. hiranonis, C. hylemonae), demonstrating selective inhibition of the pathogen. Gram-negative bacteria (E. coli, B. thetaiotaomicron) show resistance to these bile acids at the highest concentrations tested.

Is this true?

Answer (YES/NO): NO